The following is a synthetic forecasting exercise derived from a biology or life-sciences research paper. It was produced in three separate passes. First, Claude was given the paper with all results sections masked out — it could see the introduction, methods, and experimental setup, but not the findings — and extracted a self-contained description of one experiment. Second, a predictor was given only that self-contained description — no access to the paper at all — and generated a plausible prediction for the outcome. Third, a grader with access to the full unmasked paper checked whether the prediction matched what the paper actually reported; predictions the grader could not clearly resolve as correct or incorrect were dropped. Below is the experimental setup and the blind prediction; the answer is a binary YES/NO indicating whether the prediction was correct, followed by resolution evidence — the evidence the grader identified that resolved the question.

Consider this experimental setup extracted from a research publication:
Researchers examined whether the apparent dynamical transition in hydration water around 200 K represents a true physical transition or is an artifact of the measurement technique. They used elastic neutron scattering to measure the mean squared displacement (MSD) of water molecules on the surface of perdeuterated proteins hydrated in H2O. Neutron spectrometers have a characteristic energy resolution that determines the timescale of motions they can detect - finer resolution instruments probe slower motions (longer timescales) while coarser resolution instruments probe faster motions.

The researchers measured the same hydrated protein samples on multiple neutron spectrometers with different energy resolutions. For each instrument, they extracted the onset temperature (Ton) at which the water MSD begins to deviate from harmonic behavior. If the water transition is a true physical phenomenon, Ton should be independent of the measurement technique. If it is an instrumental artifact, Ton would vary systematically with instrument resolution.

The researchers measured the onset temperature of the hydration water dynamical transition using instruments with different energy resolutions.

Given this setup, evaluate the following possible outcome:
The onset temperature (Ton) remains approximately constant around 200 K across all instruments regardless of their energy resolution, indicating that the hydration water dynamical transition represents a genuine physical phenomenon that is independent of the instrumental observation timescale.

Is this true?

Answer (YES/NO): NO